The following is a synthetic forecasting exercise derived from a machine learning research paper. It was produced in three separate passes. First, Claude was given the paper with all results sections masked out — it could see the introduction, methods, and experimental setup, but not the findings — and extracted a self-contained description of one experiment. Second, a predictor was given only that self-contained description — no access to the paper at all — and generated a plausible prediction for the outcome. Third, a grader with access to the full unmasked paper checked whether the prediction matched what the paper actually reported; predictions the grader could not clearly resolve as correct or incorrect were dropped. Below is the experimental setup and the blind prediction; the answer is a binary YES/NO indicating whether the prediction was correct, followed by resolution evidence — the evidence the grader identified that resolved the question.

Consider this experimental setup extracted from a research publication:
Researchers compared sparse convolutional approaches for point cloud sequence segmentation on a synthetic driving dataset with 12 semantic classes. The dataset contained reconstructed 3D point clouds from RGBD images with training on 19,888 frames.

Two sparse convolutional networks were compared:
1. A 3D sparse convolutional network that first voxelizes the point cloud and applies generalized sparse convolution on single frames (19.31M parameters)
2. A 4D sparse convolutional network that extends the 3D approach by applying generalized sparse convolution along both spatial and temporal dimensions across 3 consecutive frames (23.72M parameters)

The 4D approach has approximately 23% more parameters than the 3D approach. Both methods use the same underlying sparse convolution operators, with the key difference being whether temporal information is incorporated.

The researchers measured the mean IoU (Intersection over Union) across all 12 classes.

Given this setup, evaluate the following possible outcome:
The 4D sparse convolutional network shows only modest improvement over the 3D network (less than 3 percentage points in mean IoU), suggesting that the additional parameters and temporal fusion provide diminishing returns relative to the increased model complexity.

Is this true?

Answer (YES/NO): YES